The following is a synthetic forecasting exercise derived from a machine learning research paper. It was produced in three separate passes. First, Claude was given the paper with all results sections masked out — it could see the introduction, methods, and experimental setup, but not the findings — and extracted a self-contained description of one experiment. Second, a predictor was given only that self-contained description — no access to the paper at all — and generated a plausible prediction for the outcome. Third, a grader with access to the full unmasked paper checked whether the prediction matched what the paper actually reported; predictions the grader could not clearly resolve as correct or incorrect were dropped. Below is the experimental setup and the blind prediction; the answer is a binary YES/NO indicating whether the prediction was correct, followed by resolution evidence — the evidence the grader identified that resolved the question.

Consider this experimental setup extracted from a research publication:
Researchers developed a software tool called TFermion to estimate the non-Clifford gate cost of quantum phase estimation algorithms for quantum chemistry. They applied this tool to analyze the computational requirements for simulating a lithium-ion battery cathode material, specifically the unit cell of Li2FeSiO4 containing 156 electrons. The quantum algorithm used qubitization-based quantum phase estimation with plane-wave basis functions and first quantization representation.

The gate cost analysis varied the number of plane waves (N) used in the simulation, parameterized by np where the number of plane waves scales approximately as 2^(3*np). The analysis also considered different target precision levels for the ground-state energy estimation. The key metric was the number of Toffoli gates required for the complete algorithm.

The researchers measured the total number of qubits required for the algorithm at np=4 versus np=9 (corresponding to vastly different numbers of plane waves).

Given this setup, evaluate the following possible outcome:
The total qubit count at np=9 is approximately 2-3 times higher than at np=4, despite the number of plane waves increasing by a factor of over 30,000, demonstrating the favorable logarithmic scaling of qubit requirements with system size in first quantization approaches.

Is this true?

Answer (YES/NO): YES